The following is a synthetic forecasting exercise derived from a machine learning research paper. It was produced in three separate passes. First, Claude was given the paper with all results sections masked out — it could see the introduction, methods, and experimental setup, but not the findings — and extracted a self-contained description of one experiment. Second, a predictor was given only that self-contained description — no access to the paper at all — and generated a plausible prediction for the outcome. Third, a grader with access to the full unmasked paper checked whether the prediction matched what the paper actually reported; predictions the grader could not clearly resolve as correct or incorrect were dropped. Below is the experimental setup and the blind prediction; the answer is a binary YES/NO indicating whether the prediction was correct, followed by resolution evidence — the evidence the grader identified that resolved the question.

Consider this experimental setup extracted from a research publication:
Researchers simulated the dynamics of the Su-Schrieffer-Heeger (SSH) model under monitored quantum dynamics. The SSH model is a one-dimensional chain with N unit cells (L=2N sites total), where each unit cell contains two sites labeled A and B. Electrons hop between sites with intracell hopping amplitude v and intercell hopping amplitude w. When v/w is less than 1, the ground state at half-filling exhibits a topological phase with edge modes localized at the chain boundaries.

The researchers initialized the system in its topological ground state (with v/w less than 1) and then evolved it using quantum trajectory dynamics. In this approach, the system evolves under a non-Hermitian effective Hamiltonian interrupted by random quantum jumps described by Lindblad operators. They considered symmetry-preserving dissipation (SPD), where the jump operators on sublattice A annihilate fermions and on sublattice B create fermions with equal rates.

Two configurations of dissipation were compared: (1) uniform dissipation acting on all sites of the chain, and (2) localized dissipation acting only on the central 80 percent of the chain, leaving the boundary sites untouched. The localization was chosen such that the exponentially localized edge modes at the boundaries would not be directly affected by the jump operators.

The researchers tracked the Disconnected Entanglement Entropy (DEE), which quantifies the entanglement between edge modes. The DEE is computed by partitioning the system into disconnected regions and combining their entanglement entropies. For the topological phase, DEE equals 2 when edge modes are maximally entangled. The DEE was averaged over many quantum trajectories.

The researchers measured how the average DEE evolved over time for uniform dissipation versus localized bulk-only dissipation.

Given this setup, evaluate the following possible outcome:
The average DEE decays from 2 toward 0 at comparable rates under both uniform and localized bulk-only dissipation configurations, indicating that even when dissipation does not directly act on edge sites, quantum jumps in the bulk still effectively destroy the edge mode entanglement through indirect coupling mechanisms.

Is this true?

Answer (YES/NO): NO